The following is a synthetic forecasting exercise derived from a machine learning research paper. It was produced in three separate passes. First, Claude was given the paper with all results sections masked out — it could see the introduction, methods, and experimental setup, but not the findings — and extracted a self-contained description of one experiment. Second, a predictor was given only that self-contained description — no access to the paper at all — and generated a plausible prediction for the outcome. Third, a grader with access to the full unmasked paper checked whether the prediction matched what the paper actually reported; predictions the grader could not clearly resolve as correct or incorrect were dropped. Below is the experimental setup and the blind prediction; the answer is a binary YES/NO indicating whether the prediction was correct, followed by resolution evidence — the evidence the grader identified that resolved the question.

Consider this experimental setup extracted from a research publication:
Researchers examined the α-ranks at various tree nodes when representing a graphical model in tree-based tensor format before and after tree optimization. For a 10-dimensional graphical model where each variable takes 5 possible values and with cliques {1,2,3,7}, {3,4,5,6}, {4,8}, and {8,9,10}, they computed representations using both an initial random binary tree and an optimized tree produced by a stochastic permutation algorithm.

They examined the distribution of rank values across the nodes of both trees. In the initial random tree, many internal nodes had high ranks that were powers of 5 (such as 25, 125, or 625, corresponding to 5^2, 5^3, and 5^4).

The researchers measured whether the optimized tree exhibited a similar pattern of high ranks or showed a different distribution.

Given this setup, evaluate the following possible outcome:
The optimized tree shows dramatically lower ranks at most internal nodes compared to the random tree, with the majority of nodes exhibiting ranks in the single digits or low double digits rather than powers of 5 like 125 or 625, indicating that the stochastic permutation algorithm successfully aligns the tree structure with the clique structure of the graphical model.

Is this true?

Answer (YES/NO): YES